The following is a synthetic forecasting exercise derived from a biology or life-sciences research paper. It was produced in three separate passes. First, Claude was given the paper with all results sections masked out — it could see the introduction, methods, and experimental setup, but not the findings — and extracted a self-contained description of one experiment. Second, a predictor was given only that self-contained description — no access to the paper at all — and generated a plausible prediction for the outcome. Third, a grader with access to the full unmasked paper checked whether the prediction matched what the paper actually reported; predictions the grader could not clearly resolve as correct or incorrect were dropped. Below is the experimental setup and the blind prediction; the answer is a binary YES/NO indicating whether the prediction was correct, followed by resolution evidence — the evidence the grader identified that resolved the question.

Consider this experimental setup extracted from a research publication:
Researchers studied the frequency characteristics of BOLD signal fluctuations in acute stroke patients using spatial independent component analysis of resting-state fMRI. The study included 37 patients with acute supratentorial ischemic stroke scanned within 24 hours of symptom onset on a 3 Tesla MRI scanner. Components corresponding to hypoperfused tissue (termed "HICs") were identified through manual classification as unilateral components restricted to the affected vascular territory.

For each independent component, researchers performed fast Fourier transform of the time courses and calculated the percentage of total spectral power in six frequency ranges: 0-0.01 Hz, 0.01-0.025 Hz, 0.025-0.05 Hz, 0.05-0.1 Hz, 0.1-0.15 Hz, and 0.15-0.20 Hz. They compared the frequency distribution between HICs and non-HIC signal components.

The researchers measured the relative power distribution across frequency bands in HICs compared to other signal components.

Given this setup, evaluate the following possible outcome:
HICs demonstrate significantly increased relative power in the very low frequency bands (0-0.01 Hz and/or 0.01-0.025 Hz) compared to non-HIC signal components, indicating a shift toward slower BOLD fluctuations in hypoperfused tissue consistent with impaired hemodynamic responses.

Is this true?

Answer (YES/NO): YES